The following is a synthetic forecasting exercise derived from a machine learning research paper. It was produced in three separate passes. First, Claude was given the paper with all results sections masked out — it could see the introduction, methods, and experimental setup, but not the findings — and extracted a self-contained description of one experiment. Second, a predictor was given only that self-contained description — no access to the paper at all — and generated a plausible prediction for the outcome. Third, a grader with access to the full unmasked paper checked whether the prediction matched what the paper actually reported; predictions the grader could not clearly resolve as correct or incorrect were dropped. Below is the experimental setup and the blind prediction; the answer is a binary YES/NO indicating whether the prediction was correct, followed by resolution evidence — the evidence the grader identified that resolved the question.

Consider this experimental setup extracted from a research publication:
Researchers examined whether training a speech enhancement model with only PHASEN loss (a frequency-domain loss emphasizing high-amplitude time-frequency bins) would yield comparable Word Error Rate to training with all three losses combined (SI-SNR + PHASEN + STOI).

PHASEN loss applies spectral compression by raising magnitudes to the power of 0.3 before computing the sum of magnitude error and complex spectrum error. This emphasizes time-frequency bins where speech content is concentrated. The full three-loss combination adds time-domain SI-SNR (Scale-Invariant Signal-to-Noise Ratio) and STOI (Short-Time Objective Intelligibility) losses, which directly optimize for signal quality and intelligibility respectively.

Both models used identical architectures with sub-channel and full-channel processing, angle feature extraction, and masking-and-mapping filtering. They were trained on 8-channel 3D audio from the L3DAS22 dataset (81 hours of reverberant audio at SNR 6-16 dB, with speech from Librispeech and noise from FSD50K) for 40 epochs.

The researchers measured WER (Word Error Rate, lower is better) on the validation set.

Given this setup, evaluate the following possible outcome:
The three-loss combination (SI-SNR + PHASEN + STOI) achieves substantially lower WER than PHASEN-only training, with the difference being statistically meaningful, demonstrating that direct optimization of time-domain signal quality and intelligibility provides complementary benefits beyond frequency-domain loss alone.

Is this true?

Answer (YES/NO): NO